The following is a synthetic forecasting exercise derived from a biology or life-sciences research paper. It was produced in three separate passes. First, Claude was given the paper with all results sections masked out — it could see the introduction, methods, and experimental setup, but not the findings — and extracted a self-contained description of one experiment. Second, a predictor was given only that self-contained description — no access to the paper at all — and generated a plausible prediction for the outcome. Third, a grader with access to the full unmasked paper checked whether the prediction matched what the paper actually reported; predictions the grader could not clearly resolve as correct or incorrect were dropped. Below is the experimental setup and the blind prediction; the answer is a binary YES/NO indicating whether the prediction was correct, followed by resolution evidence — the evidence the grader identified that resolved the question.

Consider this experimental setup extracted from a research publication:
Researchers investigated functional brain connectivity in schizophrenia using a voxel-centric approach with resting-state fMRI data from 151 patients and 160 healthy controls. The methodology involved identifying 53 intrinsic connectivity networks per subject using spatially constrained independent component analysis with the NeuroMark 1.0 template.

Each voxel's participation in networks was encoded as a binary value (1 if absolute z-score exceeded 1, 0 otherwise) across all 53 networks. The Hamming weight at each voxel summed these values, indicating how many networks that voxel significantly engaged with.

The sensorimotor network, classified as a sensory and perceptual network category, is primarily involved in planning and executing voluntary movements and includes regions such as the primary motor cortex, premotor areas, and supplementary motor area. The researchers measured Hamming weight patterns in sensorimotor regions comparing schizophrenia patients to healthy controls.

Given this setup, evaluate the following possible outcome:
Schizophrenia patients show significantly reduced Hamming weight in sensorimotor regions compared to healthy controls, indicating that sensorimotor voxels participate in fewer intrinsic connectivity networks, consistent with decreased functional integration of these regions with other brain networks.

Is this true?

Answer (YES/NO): NO